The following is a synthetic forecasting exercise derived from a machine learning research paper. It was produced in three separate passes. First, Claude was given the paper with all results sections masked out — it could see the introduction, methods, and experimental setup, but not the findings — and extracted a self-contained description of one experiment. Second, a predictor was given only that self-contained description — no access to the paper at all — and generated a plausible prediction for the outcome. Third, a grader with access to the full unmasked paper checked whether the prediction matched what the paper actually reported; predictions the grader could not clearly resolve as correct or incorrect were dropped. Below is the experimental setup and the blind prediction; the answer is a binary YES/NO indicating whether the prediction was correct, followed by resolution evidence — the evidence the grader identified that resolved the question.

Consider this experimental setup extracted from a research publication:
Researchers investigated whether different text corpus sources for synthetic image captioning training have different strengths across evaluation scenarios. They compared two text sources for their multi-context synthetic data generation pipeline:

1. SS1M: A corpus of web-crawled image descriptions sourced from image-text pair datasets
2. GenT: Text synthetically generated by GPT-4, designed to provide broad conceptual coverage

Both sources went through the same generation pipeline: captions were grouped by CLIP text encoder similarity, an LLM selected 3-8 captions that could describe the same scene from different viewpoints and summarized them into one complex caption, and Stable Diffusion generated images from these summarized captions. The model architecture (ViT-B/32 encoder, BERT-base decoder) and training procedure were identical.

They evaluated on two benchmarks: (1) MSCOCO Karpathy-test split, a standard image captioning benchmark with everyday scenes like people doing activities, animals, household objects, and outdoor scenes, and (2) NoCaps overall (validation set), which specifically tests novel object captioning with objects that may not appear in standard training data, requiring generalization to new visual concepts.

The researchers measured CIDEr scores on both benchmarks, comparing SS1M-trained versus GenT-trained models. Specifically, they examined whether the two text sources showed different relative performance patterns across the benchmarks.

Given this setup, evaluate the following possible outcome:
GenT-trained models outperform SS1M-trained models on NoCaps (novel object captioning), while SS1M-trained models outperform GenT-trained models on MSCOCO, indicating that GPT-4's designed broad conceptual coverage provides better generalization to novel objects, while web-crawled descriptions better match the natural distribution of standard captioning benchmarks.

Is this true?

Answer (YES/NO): YES